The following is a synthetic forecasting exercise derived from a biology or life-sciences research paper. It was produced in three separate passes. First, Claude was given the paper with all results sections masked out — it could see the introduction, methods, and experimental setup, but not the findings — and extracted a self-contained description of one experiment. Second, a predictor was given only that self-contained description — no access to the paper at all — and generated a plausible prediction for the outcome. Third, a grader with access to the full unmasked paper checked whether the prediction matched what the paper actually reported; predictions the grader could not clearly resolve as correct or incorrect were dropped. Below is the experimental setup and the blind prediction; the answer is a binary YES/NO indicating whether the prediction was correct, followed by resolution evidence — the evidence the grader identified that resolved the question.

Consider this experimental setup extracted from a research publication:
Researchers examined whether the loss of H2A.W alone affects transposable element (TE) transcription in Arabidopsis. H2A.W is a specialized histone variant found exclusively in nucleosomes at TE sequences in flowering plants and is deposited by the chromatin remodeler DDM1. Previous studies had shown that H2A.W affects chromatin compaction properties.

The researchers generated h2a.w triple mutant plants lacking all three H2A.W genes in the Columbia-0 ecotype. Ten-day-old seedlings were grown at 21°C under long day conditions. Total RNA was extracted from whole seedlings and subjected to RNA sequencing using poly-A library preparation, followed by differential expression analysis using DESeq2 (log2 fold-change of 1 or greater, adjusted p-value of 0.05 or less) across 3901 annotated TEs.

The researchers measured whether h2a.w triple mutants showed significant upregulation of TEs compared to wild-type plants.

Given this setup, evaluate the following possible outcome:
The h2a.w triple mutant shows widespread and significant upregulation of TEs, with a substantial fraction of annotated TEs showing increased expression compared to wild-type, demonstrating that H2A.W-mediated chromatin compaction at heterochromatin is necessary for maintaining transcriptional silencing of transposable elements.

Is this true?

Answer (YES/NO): NO